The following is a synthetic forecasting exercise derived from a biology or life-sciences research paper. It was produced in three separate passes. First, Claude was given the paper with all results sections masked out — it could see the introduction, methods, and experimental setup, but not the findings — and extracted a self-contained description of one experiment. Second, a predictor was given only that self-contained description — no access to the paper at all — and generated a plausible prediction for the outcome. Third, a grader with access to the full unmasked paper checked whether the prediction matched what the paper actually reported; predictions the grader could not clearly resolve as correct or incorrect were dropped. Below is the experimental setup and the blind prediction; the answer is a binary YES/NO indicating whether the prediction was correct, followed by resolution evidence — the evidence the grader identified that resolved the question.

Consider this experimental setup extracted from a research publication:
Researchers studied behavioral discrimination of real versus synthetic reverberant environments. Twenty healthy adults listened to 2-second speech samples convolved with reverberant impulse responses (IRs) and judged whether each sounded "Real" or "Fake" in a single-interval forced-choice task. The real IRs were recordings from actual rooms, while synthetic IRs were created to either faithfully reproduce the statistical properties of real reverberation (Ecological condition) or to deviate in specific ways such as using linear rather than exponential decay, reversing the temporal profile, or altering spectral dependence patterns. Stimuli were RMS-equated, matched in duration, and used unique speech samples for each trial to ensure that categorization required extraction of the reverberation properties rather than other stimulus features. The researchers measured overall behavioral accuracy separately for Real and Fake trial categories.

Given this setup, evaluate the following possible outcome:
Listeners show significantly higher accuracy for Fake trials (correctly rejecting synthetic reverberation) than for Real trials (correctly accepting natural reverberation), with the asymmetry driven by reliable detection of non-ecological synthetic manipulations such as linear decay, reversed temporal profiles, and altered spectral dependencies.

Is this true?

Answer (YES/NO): NO